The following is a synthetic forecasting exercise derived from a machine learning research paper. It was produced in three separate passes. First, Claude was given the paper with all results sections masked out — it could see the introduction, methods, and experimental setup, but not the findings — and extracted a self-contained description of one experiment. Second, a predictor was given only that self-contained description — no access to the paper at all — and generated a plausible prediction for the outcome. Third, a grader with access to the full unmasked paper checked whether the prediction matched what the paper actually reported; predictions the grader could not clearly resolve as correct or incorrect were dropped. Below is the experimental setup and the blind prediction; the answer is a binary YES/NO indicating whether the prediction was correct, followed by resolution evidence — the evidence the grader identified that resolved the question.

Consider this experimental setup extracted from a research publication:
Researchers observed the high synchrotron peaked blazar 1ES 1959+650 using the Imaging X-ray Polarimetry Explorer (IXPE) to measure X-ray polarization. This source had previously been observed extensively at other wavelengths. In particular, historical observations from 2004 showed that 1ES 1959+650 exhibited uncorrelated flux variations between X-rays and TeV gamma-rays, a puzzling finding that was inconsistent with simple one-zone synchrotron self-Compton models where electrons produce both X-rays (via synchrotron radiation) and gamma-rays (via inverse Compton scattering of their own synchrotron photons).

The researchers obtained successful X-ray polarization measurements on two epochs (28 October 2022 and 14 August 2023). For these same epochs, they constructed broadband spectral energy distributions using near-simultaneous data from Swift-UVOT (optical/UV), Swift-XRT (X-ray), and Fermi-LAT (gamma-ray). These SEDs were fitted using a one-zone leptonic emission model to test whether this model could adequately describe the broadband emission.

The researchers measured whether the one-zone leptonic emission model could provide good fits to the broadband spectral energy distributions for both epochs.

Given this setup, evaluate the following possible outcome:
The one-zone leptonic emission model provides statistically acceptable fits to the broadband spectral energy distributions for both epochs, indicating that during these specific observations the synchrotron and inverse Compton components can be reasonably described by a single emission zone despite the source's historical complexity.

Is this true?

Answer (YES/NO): YES